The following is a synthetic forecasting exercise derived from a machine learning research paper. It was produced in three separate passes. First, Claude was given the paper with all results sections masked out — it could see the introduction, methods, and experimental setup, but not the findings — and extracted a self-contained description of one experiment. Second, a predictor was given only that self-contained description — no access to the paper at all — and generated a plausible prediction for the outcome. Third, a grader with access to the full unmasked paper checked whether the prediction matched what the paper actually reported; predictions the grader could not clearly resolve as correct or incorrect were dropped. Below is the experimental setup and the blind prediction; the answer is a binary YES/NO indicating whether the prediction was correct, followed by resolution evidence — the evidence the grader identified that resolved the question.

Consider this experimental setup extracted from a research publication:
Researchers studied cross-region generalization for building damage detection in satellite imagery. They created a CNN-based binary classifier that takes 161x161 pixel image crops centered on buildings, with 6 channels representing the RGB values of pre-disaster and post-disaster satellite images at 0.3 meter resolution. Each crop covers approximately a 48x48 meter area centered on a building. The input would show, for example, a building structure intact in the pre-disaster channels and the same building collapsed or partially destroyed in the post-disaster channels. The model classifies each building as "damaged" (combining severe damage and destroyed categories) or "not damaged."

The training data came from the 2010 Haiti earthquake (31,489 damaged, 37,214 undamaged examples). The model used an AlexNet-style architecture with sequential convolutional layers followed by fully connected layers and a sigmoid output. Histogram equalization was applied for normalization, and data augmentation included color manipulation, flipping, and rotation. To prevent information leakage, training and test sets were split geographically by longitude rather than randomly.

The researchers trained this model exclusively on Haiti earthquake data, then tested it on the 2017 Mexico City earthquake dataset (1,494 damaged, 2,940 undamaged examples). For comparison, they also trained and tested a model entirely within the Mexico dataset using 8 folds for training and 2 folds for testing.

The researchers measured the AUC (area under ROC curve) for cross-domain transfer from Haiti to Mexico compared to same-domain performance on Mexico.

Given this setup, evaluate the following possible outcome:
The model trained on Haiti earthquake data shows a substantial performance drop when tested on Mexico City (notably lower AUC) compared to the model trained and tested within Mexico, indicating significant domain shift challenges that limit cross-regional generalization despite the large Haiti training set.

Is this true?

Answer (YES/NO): YES